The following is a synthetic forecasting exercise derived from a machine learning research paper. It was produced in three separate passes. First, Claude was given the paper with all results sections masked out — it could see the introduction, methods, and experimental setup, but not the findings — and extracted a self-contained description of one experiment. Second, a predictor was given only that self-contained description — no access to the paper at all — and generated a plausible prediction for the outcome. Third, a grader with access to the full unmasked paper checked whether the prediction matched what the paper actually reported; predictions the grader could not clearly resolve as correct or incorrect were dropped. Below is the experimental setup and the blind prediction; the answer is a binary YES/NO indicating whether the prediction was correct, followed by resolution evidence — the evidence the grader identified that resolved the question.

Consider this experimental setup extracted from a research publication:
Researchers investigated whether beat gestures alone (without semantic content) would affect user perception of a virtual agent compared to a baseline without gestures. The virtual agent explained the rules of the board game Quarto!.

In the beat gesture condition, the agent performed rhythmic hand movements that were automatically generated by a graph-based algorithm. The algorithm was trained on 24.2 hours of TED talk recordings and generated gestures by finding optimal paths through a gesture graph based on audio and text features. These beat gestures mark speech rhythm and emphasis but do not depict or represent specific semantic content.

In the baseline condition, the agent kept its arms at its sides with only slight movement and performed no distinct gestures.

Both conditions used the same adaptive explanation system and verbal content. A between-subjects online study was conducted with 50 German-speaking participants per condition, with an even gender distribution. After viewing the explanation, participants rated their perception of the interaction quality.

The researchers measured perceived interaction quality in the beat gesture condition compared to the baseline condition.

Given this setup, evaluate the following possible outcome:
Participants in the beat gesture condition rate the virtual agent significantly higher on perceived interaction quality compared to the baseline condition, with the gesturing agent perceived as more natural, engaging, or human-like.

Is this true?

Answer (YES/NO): NO